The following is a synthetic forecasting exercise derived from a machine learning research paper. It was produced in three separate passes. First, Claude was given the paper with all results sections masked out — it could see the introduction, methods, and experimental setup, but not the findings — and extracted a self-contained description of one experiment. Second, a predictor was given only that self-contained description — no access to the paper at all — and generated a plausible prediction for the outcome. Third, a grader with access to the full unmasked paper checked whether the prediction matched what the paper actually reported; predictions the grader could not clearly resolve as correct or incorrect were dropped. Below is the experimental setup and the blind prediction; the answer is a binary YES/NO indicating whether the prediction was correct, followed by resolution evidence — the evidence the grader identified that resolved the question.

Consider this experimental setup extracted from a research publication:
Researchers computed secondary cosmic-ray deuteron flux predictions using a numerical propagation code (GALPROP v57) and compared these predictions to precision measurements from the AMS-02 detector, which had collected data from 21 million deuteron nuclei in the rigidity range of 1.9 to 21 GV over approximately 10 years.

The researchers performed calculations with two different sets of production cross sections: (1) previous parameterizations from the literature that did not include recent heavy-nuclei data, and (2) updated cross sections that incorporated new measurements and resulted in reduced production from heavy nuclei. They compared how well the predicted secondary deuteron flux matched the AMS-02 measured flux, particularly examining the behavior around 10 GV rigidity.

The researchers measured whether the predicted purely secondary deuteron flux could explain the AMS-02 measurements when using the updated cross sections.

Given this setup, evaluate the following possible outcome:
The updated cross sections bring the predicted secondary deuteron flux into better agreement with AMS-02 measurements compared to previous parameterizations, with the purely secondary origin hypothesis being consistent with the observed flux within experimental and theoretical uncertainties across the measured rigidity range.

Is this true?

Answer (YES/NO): NO